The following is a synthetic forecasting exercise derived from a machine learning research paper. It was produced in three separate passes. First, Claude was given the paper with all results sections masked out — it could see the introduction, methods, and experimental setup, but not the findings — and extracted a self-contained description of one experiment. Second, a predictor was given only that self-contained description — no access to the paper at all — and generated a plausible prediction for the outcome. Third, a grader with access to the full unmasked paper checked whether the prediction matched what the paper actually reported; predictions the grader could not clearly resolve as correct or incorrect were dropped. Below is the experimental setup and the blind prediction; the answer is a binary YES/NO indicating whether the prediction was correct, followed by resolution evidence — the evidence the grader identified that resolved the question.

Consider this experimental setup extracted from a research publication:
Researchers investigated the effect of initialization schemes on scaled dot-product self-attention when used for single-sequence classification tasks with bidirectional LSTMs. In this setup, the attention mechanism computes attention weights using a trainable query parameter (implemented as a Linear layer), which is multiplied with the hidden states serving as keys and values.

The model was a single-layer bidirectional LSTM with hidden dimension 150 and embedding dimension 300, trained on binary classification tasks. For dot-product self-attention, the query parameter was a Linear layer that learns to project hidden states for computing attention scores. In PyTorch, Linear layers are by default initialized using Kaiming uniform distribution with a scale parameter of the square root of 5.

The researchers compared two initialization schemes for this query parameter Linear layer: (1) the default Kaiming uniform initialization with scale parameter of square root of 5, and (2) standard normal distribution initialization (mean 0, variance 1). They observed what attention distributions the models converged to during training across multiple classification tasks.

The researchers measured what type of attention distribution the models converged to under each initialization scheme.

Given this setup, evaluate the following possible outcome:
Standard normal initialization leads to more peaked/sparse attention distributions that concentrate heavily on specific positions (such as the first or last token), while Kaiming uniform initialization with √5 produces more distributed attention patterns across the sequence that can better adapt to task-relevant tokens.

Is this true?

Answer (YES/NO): NO